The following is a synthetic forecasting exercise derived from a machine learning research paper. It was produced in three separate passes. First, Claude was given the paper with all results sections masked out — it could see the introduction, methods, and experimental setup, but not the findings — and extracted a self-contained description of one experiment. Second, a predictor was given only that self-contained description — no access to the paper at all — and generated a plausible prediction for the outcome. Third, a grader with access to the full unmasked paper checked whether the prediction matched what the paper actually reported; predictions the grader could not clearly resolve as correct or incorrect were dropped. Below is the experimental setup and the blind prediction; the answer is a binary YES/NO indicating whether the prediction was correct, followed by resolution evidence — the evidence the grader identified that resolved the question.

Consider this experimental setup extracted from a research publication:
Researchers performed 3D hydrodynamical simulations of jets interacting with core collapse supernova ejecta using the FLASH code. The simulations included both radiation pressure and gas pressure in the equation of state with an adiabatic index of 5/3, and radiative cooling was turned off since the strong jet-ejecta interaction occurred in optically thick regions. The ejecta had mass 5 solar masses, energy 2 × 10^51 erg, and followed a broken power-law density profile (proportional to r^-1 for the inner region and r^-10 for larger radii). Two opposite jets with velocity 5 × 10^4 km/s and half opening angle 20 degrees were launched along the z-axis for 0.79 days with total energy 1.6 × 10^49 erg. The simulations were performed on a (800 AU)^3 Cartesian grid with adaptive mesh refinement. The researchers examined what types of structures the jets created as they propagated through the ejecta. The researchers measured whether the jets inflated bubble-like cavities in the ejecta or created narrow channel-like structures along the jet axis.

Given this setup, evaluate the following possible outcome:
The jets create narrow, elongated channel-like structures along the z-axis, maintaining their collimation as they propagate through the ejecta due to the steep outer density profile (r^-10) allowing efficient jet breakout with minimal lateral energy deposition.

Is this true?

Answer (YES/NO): NO